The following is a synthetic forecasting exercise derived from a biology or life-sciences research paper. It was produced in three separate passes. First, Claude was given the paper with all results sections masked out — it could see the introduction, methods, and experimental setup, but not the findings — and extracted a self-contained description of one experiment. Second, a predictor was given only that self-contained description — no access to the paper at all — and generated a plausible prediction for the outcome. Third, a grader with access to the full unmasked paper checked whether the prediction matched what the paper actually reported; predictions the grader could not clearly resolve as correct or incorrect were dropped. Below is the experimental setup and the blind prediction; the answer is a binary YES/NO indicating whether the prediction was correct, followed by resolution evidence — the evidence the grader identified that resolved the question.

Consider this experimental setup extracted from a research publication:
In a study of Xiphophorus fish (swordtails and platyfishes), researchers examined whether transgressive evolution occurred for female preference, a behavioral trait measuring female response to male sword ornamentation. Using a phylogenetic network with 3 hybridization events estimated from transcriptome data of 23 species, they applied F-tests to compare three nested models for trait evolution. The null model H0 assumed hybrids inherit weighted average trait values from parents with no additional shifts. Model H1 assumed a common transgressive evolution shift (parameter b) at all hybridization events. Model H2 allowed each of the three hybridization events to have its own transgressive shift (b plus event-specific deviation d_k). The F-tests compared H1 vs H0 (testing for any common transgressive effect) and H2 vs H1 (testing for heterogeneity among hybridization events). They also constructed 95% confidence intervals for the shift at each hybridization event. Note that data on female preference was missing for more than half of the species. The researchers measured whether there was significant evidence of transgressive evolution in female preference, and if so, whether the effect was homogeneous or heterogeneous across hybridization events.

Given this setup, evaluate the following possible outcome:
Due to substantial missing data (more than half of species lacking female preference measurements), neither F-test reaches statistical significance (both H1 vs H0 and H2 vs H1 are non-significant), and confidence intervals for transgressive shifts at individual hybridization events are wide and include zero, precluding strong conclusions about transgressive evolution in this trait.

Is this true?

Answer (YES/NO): NO